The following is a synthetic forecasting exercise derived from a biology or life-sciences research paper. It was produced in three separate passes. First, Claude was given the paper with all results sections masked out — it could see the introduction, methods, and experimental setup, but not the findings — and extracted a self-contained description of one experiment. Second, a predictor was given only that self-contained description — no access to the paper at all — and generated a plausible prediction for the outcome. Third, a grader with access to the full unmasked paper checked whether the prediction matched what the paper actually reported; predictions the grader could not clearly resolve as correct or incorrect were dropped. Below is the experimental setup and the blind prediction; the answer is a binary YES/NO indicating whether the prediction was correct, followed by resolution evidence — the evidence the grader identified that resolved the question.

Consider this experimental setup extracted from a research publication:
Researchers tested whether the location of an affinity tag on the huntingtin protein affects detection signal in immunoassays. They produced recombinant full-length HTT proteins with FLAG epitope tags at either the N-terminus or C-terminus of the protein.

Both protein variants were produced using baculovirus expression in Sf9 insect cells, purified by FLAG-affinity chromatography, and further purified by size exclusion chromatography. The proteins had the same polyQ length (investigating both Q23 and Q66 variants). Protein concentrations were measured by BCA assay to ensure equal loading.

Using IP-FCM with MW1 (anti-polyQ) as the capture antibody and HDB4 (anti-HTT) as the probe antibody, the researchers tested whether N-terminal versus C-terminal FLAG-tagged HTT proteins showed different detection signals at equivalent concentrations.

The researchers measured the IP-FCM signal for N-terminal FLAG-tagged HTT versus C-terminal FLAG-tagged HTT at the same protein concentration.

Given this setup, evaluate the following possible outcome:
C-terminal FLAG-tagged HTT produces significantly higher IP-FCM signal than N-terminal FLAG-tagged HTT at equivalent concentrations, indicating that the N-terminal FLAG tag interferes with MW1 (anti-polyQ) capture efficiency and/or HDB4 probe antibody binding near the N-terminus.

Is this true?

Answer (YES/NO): NO